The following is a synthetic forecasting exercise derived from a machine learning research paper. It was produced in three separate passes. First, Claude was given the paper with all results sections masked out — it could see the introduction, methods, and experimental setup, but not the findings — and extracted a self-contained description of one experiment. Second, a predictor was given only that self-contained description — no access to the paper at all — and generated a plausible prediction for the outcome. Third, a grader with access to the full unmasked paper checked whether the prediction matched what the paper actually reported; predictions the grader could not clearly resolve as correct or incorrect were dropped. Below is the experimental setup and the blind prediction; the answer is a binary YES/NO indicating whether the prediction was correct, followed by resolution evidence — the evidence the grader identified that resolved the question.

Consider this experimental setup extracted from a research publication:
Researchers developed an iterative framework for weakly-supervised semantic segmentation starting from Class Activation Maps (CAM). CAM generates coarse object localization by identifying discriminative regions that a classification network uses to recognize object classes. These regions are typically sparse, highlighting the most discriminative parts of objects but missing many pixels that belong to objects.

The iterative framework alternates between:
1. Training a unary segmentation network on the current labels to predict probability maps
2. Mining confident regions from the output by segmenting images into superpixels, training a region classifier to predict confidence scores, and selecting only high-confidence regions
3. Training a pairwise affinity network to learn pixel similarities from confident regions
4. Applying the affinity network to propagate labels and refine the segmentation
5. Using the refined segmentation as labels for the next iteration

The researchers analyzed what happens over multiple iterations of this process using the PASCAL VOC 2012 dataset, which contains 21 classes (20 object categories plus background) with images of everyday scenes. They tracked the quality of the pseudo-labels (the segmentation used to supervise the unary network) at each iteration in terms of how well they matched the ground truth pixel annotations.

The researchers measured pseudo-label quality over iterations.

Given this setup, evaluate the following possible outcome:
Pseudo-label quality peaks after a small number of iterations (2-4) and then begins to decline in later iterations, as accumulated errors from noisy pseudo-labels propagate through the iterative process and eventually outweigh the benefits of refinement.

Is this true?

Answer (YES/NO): NO